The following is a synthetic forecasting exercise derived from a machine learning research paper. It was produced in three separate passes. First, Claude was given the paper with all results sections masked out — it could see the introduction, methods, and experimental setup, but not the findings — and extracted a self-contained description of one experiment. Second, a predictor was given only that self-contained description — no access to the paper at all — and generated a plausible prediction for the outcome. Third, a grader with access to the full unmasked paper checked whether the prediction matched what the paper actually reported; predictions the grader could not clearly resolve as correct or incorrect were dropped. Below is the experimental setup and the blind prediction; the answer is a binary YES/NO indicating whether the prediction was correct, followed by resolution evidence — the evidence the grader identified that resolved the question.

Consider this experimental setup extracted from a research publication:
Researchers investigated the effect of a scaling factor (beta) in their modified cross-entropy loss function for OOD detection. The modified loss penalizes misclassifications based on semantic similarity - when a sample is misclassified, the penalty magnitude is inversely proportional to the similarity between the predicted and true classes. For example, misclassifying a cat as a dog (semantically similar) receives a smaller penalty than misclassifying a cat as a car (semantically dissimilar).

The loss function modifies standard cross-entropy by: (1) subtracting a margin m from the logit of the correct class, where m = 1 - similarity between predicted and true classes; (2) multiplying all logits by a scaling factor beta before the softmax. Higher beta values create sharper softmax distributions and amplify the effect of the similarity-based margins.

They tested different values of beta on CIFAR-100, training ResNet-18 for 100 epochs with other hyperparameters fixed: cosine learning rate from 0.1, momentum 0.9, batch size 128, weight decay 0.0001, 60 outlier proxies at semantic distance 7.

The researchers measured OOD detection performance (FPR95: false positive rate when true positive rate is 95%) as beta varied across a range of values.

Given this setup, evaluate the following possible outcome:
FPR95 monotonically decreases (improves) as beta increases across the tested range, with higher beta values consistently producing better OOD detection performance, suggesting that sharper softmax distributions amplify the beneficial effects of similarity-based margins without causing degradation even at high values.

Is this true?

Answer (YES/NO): NO